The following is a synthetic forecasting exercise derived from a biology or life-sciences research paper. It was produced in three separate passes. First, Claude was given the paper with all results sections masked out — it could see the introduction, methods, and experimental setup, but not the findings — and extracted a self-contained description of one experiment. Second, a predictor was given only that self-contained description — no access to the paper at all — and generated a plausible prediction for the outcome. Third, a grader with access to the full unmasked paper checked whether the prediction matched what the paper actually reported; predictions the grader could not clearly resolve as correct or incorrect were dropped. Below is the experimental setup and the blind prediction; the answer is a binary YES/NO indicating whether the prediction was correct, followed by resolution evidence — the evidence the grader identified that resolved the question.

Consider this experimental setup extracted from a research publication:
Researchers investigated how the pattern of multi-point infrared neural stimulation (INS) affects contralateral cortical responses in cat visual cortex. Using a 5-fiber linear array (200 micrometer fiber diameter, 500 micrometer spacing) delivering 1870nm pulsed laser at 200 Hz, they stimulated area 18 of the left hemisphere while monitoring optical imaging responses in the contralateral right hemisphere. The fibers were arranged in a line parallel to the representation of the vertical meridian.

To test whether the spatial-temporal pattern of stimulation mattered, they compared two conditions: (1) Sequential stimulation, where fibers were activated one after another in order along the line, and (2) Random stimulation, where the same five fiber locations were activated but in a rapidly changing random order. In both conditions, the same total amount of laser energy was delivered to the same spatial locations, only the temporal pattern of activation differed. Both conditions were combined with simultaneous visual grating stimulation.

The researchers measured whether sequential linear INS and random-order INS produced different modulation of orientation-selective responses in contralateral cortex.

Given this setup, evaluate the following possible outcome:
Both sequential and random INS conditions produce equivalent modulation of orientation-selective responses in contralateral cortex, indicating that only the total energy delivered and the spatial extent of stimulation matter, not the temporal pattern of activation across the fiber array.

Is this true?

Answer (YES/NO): NO